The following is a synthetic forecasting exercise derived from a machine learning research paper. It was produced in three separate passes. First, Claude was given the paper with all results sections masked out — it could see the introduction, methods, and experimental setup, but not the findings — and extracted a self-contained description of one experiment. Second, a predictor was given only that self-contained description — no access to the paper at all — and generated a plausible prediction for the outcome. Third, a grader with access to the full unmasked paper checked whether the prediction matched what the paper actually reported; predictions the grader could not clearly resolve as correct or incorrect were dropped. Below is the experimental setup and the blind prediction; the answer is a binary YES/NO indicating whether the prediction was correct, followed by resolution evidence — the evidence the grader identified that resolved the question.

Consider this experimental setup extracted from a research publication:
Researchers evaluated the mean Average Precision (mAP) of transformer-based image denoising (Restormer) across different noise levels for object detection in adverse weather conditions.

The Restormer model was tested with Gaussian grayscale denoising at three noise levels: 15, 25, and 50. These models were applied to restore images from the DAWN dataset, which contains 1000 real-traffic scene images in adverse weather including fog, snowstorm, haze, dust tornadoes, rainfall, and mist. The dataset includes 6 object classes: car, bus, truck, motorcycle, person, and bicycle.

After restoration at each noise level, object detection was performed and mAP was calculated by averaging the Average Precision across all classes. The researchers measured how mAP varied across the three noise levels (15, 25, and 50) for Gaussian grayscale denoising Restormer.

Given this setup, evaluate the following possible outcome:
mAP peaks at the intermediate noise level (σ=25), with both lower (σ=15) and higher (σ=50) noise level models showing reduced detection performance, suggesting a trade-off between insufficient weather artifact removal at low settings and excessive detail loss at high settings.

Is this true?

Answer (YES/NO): NO